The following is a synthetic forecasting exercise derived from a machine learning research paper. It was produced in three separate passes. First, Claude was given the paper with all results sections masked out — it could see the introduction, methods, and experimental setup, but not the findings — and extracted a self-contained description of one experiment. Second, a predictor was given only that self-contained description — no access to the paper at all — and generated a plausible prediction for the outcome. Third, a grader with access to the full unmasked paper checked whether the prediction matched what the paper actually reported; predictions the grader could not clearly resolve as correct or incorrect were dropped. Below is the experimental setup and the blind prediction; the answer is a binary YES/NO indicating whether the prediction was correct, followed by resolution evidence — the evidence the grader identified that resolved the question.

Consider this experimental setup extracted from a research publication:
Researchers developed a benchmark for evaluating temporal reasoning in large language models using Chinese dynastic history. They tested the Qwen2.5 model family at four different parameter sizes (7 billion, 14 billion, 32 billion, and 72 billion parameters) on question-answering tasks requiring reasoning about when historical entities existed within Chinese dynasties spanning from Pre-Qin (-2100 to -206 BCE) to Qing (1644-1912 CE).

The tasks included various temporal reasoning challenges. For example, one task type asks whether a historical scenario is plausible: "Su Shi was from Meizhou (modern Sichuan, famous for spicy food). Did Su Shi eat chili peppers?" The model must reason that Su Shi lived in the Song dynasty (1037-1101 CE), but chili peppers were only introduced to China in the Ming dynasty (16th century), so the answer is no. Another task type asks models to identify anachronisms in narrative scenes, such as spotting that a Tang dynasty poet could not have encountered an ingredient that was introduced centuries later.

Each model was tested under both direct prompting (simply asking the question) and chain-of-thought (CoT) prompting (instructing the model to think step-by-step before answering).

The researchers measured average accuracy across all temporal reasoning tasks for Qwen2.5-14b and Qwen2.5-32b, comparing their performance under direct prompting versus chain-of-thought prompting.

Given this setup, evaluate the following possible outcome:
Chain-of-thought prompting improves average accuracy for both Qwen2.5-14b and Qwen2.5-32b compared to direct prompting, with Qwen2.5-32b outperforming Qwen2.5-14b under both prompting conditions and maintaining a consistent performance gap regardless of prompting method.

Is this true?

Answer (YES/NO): NO